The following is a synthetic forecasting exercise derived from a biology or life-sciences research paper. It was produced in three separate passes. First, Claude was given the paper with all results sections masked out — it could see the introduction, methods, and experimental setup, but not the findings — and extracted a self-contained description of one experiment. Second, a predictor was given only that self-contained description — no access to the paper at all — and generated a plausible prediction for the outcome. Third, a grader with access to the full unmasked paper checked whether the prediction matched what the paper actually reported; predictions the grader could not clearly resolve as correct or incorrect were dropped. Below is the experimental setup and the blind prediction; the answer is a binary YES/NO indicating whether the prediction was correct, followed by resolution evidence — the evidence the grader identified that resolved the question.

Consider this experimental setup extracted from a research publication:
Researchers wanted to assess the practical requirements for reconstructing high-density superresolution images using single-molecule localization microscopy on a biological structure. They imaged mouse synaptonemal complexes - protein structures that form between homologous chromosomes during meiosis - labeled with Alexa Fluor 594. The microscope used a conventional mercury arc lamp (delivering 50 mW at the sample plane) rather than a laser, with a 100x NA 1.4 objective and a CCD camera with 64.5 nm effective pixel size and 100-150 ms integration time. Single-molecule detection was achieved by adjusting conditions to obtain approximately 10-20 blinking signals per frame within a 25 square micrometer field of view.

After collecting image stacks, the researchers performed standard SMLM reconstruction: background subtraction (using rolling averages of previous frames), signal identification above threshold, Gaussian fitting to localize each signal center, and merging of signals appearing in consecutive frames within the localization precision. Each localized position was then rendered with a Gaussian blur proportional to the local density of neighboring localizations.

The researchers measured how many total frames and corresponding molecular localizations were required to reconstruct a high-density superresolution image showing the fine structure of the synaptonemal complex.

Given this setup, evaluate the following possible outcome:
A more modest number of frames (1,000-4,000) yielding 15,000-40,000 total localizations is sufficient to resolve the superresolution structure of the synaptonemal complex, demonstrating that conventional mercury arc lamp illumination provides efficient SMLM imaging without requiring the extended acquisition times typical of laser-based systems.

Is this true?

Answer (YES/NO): NO